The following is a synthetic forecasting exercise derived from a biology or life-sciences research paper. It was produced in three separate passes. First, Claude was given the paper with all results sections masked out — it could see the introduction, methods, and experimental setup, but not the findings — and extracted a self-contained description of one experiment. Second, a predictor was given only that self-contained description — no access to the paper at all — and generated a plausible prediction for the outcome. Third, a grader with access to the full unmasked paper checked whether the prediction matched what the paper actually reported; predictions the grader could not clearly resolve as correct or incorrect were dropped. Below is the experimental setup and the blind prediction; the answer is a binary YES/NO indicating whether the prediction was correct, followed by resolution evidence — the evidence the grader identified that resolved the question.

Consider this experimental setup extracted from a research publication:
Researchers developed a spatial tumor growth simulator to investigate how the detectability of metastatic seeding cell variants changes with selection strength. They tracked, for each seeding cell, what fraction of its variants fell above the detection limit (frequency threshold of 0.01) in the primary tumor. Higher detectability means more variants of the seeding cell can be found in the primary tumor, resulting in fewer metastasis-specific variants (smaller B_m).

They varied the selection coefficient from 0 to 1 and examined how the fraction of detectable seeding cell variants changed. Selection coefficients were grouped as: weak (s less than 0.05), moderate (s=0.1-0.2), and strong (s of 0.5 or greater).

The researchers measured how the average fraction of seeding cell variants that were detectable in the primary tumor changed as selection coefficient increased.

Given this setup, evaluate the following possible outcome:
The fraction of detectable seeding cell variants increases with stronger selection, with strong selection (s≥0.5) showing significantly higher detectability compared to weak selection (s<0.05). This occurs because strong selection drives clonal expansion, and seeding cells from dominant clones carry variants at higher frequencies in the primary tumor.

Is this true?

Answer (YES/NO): YES